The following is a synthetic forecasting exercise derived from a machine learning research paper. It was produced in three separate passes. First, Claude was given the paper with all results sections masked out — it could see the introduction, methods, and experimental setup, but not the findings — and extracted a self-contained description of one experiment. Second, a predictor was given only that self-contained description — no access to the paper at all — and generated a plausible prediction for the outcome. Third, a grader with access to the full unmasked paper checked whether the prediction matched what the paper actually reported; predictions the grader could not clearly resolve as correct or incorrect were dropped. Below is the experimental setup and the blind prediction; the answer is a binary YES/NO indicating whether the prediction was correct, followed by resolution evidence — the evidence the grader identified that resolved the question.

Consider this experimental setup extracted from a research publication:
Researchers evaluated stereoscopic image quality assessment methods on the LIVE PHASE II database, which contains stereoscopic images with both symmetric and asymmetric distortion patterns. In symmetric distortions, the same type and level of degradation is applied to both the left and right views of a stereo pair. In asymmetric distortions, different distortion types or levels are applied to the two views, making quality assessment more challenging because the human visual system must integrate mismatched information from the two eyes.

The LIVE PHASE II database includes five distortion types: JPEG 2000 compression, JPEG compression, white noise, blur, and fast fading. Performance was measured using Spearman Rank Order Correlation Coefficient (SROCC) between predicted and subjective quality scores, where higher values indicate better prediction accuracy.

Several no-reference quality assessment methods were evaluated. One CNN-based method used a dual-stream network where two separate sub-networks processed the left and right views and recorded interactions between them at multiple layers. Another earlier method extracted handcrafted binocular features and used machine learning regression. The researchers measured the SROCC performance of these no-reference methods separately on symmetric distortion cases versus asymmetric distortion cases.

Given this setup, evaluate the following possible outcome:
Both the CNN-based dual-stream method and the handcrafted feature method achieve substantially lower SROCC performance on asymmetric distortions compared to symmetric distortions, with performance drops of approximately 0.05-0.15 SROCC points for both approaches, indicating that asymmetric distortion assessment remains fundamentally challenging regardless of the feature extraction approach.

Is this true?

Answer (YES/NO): NO